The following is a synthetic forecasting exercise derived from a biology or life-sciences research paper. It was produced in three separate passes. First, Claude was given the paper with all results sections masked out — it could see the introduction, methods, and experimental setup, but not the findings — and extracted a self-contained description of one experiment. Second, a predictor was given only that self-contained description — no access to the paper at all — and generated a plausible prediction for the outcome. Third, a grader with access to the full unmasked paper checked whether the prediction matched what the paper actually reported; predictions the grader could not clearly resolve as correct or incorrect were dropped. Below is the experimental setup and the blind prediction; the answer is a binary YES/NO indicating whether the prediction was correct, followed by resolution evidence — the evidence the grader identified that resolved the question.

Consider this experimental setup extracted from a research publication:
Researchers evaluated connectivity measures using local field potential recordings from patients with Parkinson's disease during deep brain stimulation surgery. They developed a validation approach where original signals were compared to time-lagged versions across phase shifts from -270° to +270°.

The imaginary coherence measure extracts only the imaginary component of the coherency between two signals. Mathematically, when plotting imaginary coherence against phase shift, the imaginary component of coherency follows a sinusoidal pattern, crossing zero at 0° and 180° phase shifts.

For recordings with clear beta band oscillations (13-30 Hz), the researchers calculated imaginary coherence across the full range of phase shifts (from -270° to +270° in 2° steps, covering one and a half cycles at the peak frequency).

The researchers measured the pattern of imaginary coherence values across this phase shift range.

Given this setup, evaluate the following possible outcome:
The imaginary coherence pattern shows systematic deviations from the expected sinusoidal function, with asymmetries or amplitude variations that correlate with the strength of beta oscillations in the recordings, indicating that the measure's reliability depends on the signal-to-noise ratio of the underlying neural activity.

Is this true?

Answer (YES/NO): NO